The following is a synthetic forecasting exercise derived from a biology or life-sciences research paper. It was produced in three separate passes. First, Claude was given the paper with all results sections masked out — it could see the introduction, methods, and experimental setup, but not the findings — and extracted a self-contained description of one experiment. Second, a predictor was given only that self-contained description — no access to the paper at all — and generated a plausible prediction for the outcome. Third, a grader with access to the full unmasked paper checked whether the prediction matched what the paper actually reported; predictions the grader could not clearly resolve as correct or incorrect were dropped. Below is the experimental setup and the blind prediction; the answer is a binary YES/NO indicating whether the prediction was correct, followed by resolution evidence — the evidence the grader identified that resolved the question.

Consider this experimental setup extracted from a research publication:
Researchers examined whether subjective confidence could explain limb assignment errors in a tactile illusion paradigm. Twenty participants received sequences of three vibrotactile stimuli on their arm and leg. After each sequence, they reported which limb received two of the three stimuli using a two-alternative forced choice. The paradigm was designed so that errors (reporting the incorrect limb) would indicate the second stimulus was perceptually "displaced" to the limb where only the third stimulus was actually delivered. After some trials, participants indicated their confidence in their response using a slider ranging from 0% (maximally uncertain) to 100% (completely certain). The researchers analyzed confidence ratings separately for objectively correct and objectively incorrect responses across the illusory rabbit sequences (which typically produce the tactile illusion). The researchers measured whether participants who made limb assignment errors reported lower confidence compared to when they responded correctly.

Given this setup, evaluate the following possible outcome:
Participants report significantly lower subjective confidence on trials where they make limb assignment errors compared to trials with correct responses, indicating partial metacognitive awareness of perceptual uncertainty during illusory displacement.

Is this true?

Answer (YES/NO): YES